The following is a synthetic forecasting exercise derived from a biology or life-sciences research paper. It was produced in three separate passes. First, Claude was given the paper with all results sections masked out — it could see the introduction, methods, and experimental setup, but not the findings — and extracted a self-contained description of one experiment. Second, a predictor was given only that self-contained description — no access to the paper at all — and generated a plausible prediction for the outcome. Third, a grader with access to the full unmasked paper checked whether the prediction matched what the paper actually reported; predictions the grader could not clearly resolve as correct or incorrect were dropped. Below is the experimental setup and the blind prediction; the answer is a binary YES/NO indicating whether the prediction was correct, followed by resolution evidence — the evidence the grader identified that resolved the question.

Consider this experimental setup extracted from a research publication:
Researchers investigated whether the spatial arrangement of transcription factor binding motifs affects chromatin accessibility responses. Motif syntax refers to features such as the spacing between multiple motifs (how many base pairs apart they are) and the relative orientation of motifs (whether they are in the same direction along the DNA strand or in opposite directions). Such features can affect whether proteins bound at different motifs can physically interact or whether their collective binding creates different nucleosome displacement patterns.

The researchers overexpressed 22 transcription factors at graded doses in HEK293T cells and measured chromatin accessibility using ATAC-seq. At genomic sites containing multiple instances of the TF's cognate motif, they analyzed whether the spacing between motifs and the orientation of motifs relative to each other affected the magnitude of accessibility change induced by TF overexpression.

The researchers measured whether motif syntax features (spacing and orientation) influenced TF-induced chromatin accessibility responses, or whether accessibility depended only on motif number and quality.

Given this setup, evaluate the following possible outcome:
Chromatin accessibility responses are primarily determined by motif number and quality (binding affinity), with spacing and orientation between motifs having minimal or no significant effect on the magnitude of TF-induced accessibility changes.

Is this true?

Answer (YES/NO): NO